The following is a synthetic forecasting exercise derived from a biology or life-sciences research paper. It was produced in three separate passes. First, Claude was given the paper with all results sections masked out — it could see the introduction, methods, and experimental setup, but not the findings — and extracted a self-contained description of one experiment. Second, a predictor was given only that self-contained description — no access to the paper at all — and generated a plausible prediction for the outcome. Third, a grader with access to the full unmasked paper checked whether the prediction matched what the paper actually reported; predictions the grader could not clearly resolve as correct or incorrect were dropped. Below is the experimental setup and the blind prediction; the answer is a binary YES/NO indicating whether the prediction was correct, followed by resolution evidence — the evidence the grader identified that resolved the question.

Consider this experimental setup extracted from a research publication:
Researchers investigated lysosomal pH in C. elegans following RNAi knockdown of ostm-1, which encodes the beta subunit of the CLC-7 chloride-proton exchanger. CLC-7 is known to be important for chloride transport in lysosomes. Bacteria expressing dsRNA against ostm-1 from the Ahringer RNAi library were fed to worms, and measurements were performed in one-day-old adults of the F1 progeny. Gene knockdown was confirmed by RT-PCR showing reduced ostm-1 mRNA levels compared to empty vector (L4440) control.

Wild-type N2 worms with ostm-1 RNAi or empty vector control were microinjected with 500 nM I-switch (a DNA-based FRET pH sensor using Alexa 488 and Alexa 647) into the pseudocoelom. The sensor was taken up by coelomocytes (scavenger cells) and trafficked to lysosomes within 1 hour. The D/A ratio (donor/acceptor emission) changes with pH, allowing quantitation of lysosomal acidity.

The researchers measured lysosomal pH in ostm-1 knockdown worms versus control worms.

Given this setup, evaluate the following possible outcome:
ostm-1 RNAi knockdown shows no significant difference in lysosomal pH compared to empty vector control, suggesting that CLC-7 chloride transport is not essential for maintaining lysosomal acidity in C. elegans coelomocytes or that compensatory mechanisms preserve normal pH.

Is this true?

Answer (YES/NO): YES